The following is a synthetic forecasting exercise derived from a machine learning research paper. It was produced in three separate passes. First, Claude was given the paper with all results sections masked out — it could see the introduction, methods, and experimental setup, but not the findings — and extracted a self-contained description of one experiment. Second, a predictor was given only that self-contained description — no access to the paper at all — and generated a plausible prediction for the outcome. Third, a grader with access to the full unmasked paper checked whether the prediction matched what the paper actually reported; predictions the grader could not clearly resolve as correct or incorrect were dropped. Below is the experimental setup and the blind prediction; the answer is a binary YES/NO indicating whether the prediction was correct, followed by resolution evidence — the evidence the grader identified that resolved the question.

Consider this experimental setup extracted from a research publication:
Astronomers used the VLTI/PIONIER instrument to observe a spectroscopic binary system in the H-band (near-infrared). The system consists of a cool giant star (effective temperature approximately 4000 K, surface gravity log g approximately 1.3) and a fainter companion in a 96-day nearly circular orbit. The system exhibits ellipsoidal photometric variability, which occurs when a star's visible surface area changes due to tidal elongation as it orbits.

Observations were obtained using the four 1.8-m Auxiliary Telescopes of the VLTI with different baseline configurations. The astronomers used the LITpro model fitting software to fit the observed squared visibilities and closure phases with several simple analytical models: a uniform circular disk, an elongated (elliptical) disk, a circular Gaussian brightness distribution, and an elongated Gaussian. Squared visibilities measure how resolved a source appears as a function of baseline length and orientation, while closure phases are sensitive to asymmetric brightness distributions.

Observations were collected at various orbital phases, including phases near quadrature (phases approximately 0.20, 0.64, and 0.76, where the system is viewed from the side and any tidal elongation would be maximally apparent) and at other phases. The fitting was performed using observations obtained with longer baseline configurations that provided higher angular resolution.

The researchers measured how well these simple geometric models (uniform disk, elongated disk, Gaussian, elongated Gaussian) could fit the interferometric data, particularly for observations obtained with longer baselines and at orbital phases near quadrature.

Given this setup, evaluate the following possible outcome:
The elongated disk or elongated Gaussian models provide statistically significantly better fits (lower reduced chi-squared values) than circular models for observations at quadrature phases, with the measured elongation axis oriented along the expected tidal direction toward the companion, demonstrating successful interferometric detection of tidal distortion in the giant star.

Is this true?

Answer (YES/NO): NO